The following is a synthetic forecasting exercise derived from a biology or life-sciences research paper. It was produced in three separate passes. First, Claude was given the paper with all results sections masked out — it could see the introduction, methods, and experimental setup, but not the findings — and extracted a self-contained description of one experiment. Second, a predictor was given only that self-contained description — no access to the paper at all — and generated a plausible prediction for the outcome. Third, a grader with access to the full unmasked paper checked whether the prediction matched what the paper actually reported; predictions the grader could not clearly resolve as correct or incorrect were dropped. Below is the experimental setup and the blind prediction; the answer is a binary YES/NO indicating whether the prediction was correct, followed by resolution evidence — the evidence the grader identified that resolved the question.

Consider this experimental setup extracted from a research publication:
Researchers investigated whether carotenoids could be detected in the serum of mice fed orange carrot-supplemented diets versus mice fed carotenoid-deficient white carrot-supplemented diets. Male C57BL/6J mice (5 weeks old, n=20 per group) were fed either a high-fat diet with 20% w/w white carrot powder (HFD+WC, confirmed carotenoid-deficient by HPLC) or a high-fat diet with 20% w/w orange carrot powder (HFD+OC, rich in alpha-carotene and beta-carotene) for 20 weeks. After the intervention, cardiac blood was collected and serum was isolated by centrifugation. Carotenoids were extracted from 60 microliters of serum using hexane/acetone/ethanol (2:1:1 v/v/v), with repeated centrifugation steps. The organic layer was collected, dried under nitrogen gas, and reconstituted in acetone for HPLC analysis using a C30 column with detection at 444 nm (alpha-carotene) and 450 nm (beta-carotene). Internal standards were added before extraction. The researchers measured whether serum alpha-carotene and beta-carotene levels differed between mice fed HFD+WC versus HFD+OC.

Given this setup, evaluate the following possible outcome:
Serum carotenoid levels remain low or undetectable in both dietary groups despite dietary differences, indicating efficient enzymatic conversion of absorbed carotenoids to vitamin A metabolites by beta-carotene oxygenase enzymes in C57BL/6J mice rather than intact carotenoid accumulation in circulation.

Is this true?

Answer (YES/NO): NO